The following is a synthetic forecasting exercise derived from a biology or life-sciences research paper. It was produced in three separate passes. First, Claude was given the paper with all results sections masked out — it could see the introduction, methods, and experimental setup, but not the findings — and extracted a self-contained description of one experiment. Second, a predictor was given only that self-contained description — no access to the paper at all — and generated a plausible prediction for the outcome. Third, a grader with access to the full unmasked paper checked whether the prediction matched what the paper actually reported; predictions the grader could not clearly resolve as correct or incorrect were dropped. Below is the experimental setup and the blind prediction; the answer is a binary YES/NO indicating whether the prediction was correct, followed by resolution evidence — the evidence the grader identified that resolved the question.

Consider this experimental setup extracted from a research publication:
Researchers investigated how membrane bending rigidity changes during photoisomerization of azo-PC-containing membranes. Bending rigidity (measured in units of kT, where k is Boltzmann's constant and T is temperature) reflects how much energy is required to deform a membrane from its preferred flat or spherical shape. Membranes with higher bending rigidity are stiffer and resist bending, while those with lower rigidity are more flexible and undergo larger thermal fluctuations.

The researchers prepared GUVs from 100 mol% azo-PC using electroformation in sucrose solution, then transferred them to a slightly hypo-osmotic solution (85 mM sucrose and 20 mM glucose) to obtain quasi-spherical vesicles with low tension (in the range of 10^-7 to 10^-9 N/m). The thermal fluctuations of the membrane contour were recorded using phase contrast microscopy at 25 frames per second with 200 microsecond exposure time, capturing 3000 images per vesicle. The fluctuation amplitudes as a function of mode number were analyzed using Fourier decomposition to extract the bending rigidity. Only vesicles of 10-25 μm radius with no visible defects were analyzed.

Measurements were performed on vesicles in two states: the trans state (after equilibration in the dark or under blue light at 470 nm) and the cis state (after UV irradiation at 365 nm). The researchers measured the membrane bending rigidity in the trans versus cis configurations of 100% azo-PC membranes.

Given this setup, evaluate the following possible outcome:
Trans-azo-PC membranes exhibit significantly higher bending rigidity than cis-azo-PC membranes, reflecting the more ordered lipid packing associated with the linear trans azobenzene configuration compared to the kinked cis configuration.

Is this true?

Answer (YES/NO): YES